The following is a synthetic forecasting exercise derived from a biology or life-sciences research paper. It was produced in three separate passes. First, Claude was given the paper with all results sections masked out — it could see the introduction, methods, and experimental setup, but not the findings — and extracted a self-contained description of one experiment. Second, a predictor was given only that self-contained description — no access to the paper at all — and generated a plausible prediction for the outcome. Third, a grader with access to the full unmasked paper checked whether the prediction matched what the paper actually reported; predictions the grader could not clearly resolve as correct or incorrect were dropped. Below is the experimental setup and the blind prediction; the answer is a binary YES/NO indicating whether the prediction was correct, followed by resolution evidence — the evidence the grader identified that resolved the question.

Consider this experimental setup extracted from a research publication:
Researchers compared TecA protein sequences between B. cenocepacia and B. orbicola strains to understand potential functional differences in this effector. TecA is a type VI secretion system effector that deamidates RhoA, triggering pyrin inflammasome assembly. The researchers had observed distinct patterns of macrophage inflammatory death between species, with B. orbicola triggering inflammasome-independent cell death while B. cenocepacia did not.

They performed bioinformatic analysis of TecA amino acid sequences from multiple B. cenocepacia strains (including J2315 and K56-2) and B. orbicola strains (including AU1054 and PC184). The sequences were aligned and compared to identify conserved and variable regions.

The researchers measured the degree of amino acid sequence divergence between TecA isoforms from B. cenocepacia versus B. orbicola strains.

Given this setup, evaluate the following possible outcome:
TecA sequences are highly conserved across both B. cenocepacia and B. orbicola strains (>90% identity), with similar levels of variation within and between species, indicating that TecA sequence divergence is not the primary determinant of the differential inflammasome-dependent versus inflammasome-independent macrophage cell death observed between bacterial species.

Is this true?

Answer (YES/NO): NO